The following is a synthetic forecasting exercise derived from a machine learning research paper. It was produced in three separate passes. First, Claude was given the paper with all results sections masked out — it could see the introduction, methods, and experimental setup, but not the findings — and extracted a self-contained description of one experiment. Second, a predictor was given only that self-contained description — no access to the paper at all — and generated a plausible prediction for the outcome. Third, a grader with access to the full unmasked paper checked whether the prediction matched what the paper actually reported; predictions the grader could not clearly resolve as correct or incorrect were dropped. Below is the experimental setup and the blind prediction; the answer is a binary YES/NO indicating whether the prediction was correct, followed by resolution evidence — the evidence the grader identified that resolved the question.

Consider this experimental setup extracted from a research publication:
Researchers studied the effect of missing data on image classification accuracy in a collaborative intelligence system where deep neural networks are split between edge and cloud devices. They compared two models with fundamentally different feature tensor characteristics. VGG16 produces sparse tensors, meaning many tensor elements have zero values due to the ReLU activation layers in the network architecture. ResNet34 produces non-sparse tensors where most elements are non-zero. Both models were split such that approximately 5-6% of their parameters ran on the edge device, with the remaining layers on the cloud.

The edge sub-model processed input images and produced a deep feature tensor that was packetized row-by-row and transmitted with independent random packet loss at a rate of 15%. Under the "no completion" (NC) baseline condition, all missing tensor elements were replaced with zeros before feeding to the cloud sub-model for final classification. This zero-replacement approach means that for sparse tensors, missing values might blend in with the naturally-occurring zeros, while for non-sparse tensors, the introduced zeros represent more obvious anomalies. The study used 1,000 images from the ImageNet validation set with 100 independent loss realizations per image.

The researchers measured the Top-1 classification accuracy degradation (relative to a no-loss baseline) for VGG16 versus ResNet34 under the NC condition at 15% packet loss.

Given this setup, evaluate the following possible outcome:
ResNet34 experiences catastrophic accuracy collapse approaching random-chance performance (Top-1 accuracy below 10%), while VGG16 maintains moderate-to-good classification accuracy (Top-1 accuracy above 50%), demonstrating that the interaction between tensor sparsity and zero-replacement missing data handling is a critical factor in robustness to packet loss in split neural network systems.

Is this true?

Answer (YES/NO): NO